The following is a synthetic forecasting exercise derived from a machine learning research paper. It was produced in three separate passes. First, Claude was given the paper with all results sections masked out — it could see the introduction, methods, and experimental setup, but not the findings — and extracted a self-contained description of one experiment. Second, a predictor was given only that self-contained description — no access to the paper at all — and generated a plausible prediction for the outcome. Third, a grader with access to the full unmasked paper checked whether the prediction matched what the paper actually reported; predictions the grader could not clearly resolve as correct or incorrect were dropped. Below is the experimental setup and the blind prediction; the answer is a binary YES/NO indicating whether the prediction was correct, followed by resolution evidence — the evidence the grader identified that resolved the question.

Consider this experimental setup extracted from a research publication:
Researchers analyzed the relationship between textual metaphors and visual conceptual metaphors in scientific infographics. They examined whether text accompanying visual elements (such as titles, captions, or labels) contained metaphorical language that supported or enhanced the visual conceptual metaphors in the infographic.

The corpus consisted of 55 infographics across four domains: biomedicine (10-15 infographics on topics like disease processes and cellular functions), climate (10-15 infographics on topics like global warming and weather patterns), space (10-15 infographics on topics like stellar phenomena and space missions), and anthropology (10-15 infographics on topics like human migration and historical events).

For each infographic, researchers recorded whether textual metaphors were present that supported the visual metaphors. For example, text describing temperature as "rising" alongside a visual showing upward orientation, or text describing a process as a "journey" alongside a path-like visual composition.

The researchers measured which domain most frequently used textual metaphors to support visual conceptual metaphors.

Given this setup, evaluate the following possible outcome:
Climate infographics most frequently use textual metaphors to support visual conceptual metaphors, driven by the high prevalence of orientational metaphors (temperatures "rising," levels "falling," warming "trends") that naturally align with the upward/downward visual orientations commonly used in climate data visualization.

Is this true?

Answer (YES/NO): YES